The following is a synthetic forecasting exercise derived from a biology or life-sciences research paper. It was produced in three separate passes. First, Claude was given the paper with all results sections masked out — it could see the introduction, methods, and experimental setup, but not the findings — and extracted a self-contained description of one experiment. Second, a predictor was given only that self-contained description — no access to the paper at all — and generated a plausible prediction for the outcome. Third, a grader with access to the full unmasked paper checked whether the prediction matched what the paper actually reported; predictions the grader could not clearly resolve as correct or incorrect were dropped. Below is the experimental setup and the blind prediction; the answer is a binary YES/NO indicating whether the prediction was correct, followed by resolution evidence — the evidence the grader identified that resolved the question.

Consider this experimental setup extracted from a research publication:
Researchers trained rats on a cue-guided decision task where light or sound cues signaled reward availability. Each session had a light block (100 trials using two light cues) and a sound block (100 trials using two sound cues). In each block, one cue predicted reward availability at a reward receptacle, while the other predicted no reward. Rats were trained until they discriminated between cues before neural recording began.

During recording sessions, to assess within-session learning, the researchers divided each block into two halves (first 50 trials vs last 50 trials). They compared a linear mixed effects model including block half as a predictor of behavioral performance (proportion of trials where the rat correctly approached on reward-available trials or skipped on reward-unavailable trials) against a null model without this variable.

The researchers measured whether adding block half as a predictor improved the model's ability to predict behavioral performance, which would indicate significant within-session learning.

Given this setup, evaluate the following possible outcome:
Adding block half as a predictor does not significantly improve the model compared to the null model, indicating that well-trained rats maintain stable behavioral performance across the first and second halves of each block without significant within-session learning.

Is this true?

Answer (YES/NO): YES